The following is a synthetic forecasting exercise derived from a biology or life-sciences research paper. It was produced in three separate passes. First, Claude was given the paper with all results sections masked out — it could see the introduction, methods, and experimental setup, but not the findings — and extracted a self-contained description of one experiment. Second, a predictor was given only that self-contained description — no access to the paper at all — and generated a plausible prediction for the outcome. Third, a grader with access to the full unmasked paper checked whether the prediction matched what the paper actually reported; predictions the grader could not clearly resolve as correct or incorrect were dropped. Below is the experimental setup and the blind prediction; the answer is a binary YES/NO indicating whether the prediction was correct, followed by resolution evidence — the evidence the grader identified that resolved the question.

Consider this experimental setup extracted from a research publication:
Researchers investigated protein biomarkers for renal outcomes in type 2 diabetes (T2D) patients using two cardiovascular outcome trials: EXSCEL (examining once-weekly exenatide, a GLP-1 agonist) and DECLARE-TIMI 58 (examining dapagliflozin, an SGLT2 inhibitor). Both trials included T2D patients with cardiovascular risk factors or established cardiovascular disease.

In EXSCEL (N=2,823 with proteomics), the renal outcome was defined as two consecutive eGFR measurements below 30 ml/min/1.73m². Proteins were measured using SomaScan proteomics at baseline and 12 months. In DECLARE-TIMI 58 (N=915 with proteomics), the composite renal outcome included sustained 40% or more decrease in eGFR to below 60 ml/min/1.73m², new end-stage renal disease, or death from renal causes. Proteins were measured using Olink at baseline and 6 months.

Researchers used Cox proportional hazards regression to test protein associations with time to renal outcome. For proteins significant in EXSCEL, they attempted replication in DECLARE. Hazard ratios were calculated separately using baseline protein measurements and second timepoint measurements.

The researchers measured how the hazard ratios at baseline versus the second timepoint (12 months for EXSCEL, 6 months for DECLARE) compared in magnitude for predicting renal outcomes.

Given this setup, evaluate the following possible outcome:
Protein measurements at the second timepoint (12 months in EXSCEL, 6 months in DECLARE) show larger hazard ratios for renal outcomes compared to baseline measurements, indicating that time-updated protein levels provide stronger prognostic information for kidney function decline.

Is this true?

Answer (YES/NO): YES